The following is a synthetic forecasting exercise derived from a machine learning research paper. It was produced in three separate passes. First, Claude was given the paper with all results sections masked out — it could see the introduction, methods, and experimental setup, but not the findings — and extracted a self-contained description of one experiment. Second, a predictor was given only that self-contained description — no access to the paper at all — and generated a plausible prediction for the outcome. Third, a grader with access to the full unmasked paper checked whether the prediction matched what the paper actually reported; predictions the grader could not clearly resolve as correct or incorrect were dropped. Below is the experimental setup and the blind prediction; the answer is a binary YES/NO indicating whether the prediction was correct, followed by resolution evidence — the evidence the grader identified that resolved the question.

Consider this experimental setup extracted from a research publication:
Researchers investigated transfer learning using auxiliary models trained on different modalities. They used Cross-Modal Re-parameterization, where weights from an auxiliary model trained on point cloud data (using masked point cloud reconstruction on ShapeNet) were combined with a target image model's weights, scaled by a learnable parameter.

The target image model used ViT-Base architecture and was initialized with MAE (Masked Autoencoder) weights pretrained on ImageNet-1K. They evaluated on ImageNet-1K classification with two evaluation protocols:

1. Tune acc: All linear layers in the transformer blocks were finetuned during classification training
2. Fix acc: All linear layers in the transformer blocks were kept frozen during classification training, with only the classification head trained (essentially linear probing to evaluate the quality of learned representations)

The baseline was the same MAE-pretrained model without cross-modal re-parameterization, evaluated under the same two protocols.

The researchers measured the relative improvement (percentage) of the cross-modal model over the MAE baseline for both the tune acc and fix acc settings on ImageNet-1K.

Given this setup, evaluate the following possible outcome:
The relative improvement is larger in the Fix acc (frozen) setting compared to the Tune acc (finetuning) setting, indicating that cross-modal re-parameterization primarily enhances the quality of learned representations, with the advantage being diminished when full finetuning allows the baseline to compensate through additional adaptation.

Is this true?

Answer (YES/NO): YES